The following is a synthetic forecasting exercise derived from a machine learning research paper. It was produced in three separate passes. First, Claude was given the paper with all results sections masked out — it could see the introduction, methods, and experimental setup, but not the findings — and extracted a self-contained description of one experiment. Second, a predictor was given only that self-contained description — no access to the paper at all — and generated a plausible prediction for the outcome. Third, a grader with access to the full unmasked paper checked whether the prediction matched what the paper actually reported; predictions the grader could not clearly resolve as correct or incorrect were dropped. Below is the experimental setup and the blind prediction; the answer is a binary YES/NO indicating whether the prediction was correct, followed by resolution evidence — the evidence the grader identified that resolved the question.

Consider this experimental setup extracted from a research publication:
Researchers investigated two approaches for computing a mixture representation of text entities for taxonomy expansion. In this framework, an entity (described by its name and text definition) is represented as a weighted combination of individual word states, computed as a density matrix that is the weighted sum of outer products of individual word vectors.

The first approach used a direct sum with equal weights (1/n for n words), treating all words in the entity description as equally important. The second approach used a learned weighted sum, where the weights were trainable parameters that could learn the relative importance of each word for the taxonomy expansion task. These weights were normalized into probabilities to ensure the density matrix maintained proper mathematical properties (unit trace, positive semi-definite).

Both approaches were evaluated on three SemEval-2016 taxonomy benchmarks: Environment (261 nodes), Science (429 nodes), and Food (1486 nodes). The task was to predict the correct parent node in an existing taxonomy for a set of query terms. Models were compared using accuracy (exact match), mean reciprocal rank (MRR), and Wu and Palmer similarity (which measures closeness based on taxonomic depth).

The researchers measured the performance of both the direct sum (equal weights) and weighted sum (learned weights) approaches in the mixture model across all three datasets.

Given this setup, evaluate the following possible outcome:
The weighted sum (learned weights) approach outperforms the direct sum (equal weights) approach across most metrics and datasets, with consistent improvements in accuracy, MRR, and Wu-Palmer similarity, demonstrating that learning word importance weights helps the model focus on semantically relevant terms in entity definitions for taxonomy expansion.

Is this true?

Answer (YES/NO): NO